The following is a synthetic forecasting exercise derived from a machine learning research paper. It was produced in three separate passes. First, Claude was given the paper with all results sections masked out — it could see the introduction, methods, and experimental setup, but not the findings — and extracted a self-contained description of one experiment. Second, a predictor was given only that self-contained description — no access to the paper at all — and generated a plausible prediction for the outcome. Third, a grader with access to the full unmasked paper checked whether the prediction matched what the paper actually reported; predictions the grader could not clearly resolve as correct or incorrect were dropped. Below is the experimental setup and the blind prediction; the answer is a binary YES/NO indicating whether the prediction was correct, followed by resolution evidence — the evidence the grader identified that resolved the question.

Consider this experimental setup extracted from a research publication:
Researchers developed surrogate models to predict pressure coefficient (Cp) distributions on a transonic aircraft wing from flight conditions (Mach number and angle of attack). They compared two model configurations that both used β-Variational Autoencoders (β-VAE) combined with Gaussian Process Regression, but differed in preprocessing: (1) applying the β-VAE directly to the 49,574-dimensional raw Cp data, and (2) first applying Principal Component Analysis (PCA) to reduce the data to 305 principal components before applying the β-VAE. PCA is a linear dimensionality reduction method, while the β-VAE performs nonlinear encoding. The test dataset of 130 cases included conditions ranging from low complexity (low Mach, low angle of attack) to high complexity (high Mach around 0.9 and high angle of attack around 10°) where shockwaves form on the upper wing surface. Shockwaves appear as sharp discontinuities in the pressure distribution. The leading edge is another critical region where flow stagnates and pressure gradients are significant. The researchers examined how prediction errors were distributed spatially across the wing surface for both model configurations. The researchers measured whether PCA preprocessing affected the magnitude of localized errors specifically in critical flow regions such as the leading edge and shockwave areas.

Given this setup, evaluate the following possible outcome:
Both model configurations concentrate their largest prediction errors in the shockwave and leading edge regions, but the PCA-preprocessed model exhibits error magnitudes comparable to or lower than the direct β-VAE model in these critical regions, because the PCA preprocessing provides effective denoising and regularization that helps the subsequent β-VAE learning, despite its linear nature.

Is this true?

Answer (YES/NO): YES